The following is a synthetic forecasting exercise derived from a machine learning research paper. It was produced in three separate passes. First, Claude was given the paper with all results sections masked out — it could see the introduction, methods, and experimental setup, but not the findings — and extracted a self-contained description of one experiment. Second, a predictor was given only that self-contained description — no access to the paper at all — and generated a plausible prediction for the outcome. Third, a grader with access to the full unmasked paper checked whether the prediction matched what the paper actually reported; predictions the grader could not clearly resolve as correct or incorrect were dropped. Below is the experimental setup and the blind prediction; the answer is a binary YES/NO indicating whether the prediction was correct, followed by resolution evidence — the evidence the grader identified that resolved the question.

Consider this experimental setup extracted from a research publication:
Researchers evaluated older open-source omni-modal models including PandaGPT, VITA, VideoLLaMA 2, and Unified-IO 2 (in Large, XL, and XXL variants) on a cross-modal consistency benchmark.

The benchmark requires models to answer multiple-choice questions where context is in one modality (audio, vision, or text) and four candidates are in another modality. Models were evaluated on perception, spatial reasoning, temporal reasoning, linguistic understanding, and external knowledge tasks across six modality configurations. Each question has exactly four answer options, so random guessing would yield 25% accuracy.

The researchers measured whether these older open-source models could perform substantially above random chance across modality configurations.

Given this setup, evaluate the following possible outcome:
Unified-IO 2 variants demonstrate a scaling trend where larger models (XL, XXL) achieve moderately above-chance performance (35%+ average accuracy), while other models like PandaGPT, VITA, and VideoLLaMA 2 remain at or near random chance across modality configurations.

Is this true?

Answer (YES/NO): NO